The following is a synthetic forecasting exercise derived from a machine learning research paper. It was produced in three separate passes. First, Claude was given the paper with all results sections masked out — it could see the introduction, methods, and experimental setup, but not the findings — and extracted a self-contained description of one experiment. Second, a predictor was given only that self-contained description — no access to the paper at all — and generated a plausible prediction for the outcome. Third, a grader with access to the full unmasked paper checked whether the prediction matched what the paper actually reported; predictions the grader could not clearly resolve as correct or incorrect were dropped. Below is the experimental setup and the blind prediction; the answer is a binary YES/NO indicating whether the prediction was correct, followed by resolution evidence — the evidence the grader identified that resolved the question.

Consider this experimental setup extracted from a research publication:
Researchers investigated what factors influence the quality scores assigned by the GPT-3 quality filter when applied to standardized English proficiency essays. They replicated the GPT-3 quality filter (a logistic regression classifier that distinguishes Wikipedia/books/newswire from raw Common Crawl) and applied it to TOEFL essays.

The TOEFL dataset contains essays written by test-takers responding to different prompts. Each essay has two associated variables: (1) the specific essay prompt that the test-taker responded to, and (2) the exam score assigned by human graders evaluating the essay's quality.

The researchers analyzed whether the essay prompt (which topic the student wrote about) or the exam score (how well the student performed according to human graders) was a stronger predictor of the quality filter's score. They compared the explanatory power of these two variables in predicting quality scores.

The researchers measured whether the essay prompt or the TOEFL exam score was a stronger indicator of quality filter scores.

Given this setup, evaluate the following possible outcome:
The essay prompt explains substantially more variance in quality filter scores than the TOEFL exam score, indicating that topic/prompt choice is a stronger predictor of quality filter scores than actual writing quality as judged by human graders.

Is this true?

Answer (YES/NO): YES